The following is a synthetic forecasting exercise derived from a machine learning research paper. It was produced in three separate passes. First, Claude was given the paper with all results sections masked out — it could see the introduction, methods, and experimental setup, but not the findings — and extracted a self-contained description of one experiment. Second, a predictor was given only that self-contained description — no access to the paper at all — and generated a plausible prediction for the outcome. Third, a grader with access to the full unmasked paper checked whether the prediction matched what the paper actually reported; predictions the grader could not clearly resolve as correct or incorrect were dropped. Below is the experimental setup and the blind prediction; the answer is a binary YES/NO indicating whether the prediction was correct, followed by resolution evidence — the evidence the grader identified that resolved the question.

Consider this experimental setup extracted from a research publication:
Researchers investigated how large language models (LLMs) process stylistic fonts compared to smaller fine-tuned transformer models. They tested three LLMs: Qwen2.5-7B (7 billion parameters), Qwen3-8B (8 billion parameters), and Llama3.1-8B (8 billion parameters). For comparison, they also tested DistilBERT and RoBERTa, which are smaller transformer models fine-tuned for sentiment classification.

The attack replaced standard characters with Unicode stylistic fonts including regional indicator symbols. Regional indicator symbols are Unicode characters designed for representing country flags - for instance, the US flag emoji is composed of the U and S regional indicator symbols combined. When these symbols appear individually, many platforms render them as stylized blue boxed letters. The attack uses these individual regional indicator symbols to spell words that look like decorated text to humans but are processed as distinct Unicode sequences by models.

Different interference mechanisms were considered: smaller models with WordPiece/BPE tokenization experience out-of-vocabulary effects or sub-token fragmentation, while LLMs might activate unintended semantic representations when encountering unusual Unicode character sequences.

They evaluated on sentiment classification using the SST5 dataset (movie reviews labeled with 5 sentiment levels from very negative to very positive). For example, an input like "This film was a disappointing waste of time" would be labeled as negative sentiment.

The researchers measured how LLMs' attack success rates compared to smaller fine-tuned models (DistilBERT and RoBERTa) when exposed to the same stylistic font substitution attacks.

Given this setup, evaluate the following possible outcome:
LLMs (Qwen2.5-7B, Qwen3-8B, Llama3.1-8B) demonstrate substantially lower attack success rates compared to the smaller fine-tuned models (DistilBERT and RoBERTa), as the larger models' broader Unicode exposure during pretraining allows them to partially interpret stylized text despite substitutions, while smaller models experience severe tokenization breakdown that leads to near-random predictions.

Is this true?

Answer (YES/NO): NO